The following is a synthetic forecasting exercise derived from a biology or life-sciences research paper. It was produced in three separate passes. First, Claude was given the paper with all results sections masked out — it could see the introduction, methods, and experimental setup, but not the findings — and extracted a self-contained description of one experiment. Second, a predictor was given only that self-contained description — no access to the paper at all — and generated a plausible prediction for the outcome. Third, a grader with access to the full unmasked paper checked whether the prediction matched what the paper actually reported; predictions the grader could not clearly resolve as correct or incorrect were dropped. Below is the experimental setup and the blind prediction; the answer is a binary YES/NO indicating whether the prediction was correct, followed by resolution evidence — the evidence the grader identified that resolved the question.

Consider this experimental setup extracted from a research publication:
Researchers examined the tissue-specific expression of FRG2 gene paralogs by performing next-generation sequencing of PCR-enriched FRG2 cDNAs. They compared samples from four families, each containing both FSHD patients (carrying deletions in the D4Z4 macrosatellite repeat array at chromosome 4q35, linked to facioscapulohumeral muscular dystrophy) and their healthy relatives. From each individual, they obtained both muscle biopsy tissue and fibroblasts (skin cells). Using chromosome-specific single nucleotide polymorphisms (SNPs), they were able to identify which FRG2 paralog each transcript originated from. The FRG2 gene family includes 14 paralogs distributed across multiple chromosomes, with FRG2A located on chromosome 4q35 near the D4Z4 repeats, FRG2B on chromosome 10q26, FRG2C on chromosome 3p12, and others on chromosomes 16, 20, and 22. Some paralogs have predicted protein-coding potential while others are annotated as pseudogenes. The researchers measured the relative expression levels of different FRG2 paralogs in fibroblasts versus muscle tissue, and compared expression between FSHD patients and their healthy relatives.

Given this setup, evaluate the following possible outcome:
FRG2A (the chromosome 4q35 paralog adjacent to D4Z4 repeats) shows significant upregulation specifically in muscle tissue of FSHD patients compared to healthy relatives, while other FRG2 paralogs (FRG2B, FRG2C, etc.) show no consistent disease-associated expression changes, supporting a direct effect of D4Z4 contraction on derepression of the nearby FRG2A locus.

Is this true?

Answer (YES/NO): YES